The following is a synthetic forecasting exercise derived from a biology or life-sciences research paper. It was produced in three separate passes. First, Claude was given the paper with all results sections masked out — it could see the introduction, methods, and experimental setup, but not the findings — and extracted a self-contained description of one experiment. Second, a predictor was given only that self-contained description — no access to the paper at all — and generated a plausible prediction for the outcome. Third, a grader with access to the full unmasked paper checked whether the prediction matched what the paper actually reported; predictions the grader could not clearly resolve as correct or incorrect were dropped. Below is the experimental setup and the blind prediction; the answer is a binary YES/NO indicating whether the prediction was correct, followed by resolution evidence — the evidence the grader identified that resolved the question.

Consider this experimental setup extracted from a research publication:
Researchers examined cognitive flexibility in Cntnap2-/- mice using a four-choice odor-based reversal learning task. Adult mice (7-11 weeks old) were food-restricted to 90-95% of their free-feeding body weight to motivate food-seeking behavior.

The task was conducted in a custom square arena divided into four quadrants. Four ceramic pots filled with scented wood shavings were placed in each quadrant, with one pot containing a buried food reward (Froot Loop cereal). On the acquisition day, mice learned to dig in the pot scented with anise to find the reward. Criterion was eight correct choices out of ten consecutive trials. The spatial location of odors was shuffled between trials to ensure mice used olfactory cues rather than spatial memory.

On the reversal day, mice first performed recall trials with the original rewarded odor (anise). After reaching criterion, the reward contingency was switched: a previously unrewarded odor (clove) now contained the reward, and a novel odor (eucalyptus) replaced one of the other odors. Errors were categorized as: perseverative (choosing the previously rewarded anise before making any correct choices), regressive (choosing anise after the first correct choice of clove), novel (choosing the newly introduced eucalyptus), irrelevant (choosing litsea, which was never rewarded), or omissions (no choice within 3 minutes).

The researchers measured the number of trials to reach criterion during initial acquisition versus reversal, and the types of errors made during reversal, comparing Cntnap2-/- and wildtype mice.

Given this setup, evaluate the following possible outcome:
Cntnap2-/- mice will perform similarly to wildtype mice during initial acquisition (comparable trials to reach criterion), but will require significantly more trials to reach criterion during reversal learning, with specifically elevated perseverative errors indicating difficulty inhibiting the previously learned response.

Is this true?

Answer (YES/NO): YES